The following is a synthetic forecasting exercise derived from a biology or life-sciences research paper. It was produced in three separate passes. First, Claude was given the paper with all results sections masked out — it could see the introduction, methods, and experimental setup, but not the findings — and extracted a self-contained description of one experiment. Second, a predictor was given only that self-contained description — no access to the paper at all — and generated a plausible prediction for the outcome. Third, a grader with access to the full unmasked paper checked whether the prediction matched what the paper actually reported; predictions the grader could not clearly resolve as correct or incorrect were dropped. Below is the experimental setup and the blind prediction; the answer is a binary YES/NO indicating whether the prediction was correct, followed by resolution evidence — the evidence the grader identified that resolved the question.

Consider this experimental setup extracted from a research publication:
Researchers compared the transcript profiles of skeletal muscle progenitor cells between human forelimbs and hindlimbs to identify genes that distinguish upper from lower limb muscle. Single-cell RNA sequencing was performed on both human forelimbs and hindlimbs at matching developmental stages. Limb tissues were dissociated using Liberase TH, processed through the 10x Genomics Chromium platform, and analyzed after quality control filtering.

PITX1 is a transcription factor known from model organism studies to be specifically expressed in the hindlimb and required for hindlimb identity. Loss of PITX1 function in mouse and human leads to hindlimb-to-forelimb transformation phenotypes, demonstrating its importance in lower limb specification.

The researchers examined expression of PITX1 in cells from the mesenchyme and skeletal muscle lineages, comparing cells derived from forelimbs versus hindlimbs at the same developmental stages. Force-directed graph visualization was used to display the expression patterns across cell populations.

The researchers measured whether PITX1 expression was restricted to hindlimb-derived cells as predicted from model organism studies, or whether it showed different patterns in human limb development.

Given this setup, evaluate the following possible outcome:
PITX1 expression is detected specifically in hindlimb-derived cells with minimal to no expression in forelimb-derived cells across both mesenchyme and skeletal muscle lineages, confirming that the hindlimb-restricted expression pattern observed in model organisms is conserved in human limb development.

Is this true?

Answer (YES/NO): NO